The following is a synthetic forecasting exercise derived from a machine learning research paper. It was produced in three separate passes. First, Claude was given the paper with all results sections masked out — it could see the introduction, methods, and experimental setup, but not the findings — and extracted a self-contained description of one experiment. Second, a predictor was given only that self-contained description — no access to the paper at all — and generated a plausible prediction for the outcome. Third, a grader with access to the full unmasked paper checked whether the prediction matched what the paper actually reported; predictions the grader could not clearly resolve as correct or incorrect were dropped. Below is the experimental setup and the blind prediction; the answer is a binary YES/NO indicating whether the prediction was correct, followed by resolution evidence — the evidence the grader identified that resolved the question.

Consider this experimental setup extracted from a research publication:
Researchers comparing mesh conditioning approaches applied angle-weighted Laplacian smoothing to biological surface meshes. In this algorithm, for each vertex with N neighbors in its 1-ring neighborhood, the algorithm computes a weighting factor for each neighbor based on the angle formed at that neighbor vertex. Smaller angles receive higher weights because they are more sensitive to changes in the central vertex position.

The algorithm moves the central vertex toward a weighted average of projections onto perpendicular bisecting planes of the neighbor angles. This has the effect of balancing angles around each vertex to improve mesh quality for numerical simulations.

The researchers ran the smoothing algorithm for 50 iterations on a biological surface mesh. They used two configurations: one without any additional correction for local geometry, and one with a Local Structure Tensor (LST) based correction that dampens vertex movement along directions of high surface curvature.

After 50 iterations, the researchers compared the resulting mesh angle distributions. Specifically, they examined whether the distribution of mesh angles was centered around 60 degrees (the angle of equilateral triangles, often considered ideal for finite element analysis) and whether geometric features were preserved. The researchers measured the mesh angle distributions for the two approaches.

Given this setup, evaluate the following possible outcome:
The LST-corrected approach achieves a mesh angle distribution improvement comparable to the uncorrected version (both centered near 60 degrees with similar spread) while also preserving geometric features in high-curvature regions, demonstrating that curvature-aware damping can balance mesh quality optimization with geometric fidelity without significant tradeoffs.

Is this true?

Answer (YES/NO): NO